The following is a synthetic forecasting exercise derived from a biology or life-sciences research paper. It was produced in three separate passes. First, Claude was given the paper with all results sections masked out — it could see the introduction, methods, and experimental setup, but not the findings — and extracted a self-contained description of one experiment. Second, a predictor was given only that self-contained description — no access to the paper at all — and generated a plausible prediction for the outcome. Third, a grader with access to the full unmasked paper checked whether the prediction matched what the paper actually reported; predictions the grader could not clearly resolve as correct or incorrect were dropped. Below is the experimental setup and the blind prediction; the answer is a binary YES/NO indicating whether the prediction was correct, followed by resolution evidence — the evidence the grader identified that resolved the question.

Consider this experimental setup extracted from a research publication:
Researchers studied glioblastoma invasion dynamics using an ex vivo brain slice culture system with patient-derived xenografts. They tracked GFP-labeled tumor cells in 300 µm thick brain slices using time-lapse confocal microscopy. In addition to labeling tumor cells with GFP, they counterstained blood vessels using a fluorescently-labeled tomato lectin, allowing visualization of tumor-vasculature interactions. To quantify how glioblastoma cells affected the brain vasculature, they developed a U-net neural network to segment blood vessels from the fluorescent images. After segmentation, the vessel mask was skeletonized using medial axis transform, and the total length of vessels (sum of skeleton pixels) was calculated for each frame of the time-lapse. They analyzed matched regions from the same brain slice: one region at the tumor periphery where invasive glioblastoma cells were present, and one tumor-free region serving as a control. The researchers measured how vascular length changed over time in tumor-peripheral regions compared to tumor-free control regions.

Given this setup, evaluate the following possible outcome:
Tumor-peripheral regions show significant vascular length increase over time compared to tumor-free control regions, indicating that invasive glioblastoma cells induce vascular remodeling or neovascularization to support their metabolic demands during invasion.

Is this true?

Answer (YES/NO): NO